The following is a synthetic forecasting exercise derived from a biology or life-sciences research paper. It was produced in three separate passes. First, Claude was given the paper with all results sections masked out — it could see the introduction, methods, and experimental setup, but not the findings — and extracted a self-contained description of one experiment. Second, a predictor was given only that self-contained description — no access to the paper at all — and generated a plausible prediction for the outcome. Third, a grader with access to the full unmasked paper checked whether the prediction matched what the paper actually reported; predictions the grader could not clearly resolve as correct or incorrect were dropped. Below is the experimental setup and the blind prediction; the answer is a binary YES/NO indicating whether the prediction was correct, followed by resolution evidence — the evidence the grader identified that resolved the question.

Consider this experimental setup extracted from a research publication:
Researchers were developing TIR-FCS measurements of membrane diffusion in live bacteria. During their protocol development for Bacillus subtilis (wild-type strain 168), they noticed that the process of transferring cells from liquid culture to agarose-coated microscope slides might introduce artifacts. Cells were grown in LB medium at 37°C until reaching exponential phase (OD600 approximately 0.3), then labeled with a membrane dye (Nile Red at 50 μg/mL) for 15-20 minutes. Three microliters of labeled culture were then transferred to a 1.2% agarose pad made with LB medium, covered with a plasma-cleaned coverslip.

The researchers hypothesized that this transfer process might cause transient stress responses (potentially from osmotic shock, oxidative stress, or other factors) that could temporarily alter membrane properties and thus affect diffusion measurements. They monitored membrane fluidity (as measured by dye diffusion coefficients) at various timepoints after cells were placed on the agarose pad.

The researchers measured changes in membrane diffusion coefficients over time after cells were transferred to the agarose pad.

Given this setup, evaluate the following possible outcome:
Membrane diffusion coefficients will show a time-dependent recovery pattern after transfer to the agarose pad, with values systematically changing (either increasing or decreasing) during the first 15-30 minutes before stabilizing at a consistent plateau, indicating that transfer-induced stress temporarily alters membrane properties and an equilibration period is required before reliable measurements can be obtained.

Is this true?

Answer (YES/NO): YES